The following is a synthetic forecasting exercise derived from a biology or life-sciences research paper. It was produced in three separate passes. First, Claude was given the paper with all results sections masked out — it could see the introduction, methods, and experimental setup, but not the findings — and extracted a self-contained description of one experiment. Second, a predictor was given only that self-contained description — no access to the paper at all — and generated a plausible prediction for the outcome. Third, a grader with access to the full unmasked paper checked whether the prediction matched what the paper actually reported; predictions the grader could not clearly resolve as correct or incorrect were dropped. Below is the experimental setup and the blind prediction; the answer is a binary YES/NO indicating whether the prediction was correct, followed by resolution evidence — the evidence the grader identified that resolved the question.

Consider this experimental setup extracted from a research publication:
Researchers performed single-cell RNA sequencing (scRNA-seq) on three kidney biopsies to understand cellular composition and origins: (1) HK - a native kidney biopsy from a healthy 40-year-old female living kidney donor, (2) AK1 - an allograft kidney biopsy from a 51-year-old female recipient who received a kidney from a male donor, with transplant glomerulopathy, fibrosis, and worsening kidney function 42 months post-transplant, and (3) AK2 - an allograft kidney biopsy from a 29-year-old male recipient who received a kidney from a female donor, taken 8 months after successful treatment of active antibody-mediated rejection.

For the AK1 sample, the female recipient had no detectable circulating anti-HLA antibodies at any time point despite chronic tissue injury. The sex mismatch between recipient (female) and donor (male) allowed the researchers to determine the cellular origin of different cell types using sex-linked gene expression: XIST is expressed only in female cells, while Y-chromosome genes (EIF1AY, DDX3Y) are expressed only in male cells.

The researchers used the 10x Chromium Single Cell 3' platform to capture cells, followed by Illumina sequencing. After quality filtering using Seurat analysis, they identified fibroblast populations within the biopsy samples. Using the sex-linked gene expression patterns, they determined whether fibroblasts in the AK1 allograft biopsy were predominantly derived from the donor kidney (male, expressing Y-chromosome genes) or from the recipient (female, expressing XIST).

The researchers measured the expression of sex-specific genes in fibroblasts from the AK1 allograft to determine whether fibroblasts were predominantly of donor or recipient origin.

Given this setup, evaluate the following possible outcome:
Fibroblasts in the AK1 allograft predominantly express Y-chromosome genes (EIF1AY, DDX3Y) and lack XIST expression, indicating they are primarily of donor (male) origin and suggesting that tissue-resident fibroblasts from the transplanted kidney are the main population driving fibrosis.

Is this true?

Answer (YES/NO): NO